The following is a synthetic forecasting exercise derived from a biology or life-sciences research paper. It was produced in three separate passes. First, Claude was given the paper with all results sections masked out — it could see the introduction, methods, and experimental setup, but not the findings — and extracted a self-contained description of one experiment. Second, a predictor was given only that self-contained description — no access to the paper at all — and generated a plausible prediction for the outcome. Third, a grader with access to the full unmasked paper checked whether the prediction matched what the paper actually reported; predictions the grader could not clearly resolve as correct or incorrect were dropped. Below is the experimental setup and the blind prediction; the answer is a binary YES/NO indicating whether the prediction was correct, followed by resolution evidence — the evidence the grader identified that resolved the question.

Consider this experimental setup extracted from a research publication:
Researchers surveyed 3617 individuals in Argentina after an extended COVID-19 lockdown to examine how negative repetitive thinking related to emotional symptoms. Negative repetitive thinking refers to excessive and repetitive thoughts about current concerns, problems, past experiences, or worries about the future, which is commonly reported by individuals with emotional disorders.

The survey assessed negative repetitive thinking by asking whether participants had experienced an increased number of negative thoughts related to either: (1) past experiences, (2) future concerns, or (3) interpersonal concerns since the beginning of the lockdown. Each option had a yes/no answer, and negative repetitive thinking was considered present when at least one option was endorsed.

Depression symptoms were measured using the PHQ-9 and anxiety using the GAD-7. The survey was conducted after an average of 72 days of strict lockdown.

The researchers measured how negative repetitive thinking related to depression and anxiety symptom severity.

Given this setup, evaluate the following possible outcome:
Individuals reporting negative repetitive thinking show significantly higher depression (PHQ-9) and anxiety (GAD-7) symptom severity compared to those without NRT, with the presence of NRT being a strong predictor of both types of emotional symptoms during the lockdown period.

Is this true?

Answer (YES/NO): NO